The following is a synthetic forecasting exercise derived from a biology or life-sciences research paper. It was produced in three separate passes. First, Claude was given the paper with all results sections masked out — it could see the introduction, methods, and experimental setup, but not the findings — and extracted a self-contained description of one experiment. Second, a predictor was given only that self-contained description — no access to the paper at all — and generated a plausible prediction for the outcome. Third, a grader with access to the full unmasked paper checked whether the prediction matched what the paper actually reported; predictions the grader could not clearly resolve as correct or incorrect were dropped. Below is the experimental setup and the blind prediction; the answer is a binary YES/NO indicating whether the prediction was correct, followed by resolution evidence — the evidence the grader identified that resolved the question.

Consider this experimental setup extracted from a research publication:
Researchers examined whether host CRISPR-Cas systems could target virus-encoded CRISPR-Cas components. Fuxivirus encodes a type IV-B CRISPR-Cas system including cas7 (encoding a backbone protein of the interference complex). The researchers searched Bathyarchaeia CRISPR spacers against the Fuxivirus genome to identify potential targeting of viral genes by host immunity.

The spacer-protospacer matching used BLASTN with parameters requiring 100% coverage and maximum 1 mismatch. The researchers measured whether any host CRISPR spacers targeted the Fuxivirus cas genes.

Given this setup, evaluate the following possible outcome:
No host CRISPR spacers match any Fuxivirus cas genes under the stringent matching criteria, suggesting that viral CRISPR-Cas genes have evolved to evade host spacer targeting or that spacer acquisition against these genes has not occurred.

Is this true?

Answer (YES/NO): NO